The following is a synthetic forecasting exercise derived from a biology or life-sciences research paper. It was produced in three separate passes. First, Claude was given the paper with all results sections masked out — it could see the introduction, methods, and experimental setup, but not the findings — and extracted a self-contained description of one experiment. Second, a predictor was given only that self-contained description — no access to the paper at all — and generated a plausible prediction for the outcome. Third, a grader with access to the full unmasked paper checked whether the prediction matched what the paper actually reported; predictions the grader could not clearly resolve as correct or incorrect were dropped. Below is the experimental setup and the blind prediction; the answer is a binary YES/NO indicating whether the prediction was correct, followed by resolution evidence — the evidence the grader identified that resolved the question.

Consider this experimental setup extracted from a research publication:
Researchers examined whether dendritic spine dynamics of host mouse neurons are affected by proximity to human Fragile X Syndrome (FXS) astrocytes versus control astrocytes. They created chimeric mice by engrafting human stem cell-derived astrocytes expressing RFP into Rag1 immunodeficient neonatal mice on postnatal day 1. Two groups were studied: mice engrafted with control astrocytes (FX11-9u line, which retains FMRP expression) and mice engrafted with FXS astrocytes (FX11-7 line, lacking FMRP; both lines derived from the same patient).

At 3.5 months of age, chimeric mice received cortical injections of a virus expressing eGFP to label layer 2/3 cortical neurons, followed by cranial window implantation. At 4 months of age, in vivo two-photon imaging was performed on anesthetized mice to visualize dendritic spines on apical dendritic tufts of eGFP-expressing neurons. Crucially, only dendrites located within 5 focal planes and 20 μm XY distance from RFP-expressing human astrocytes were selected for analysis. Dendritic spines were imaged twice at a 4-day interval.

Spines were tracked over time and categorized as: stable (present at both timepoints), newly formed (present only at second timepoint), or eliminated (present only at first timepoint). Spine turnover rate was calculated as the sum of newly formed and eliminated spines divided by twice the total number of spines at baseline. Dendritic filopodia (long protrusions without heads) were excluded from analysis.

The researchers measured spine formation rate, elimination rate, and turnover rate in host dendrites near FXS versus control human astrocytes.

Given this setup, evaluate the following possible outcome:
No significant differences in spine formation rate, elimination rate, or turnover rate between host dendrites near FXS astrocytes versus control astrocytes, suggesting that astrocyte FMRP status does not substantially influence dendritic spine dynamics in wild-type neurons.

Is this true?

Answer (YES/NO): NO